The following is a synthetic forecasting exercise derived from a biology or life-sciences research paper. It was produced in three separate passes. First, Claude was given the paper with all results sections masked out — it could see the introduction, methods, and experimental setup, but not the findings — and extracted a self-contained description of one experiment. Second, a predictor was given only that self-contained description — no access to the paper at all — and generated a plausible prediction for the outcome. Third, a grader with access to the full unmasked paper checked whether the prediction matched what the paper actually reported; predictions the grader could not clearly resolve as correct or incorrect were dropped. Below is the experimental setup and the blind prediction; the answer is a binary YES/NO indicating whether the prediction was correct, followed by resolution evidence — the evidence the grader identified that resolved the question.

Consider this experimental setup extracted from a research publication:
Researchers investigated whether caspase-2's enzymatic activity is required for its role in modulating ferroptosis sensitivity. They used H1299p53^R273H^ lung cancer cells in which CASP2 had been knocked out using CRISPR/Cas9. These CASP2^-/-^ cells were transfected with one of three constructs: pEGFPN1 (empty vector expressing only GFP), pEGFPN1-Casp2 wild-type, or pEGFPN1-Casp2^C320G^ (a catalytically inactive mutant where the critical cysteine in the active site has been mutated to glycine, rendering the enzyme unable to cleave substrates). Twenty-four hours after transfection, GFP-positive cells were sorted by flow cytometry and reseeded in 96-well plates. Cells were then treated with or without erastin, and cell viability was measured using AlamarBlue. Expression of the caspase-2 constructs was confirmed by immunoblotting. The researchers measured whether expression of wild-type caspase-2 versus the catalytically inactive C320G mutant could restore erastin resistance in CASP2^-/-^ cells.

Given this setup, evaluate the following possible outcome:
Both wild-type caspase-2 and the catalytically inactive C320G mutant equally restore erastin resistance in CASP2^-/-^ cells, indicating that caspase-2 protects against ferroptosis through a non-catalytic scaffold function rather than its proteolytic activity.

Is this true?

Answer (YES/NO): YES